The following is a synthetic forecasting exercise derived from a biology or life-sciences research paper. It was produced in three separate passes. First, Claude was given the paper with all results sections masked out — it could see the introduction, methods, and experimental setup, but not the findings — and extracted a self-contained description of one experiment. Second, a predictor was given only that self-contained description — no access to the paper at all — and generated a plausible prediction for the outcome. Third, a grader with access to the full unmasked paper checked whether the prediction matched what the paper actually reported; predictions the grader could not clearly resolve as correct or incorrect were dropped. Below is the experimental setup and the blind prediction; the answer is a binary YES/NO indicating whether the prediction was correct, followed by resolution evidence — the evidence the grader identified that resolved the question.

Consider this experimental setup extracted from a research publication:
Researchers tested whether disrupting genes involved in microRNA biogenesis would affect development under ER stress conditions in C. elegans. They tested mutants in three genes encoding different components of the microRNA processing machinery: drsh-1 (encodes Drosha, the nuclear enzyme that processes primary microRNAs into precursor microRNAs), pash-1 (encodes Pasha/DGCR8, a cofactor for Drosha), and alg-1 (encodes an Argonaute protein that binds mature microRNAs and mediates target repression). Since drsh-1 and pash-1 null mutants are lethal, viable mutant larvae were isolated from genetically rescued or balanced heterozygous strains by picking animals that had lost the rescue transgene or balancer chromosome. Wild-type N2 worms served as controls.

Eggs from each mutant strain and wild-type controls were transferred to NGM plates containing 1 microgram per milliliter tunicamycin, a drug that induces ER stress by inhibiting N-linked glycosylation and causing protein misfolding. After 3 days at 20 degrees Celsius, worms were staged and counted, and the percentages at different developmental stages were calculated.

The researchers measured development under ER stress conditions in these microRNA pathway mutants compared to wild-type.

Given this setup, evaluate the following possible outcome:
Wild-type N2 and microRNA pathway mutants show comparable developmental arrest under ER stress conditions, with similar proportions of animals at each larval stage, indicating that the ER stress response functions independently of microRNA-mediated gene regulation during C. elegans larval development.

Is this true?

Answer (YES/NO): NO